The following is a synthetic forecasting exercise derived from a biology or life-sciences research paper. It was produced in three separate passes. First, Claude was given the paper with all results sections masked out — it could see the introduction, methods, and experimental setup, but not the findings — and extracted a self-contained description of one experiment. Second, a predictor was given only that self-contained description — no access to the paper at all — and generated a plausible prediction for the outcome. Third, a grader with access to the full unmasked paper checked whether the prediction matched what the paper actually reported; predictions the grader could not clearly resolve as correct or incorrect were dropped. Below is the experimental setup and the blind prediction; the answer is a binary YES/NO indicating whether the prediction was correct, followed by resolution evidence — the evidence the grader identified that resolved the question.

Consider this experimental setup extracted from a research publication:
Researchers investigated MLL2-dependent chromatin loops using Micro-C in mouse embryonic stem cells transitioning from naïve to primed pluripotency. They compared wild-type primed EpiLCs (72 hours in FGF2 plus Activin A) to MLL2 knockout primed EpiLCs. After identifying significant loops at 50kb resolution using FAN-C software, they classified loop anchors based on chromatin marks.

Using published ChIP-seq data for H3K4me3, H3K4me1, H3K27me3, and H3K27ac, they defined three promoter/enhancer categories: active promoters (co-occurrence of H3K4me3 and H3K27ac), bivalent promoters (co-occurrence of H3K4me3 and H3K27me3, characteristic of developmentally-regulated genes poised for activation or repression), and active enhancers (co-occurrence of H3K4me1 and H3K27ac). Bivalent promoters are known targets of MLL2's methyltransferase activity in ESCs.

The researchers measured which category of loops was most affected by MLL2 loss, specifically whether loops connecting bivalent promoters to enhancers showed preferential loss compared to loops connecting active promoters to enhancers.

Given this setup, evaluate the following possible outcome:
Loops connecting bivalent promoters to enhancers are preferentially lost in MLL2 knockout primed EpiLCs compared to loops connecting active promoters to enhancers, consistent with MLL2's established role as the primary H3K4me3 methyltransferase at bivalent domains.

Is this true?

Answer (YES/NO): YES